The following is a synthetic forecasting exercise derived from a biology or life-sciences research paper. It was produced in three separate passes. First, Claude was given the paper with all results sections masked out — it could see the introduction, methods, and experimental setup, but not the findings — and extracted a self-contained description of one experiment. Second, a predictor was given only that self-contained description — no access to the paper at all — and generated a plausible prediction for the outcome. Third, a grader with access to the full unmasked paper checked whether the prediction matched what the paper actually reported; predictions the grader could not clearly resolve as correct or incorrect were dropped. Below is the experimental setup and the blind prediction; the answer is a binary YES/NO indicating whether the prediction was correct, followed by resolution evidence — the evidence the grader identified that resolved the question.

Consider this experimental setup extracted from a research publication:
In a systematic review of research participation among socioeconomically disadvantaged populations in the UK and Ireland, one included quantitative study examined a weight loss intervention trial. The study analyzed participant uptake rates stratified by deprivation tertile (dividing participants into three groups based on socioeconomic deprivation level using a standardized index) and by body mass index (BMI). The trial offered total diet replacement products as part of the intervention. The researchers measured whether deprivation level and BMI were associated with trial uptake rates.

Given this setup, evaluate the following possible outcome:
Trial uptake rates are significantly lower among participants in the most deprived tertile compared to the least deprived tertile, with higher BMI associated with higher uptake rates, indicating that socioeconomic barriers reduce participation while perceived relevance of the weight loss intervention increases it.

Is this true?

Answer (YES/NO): NO